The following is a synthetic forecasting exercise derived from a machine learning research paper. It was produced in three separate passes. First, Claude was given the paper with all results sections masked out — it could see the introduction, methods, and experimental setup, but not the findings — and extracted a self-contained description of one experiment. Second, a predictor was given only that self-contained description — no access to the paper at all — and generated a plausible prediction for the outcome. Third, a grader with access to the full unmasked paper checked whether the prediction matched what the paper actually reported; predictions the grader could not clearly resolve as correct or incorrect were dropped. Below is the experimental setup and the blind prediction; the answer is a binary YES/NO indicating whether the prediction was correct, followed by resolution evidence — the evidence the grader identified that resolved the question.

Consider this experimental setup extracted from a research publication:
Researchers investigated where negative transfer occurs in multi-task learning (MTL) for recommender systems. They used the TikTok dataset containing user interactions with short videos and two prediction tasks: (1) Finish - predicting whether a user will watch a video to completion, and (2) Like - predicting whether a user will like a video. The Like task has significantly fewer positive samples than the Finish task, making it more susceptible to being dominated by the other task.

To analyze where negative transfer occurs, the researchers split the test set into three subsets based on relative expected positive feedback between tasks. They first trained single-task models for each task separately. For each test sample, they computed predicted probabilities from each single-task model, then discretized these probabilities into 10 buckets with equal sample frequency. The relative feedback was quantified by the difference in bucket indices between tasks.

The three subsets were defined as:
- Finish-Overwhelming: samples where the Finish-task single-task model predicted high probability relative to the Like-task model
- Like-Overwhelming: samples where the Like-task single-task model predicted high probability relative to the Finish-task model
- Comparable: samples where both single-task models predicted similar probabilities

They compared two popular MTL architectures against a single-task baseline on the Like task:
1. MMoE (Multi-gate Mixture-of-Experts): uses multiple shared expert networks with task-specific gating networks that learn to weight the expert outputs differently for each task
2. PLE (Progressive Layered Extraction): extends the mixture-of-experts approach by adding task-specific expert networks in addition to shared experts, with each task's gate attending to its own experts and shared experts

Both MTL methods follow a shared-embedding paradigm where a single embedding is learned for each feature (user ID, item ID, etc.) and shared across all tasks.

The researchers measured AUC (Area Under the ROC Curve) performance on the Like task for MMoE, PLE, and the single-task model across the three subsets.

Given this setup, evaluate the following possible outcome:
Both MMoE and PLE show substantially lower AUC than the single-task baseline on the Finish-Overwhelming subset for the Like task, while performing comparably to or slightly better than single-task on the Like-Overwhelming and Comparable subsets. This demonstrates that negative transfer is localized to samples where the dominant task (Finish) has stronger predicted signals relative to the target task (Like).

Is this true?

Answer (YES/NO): NO